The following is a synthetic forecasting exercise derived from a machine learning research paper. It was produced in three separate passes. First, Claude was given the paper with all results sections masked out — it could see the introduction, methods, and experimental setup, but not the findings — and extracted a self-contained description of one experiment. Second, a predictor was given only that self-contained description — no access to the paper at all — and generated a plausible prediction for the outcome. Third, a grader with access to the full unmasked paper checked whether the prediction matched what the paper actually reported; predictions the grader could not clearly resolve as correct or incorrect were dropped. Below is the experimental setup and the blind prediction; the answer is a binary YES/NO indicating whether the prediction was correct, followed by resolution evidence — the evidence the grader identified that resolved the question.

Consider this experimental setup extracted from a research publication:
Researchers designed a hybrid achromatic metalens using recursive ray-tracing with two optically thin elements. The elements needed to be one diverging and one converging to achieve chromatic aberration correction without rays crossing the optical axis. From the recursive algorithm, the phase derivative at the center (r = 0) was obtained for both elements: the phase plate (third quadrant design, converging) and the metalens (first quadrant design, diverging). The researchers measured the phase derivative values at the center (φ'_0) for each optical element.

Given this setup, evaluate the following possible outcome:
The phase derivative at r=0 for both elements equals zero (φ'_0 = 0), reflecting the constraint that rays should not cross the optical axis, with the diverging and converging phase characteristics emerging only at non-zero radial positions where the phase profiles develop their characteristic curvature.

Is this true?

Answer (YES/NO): NO